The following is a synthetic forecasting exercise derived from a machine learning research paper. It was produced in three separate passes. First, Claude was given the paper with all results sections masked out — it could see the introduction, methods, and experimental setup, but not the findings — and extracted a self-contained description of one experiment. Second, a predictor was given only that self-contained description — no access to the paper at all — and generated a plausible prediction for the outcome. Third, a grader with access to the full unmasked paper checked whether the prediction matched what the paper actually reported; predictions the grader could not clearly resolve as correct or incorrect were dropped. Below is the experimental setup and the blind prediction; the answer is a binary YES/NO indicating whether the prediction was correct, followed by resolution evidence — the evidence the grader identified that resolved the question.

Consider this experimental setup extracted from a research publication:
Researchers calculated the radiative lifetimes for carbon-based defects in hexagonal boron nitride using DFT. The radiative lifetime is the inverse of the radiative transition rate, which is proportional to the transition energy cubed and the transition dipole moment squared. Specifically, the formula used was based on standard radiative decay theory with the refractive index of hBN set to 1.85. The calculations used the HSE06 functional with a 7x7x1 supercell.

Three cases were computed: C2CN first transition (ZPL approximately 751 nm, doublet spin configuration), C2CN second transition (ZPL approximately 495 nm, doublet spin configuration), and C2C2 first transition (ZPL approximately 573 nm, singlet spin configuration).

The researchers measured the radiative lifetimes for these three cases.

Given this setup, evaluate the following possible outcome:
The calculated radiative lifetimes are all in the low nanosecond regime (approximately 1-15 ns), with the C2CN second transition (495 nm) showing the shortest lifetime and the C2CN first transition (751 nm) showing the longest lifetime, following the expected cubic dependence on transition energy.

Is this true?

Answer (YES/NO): NO